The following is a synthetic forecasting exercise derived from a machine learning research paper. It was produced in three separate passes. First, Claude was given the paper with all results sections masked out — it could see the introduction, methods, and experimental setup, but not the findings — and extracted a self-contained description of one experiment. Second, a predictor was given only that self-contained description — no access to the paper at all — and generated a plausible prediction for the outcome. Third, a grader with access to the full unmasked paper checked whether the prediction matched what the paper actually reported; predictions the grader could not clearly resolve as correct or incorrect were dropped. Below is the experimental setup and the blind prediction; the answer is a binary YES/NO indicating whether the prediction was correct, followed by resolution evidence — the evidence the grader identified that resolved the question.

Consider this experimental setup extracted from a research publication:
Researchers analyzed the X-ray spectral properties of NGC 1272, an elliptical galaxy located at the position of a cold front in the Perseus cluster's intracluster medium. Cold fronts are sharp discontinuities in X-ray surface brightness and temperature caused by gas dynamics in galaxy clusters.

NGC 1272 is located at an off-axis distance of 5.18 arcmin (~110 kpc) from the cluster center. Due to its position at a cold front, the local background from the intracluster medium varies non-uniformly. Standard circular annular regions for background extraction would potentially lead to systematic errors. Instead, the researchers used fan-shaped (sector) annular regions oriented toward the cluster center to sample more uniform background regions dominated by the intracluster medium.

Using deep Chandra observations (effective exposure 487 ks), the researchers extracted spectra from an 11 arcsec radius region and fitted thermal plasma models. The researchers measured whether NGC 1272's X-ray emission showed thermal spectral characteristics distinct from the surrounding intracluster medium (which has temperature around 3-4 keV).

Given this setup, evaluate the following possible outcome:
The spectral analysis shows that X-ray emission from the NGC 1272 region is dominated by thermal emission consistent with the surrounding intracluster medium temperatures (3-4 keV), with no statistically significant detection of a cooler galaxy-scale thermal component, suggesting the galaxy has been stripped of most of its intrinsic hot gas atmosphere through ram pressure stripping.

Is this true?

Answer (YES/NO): NO